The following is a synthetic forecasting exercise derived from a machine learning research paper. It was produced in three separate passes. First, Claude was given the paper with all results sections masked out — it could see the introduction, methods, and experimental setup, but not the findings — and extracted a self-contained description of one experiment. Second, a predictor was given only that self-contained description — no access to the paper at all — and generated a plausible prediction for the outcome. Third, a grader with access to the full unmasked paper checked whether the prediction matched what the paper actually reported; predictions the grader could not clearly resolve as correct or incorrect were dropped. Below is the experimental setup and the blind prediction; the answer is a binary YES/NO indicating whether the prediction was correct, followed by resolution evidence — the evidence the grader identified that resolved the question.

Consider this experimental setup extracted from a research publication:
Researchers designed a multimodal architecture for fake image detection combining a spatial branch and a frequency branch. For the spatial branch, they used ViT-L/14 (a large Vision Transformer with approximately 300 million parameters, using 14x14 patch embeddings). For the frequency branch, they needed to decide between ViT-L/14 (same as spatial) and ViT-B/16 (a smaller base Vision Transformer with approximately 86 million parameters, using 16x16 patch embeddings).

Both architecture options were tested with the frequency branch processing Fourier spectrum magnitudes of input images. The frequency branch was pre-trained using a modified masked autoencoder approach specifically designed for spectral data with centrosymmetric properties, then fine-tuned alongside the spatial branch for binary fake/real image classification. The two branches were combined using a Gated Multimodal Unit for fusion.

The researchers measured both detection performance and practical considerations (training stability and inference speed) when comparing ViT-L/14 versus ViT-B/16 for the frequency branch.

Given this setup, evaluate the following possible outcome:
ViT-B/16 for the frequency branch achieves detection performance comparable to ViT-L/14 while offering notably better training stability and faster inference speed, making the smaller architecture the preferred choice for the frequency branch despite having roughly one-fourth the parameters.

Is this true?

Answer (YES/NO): YES